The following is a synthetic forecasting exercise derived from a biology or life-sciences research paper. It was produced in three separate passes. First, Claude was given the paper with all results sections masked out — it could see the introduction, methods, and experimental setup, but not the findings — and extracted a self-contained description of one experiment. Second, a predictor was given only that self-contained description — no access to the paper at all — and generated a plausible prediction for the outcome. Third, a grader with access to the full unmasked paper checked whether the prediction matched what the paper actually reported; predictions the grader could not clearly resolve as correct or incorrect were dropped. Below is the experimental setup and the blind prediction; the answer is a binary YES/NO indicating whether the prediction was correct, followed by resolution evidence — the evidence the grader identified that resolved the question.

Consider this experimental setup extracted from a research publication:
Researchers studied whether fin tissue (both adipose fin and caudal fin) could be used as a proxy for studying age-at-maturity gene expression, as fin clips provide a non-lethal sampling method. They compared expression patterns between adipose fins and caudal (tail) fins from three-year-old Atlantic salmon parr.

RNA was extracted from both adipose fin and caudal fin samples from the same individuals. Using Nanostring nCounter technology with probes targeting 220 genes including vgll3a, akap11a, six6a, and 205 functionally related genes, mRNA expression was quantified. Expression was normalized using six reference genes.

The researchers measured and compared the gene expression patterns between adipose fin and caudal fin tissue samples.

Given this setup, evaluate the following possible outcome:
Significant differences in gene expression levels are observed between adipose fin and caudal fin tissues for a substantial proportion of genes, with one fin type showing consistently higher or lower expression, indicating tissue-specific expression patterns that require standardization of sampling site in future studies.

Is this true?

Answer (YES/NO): NO